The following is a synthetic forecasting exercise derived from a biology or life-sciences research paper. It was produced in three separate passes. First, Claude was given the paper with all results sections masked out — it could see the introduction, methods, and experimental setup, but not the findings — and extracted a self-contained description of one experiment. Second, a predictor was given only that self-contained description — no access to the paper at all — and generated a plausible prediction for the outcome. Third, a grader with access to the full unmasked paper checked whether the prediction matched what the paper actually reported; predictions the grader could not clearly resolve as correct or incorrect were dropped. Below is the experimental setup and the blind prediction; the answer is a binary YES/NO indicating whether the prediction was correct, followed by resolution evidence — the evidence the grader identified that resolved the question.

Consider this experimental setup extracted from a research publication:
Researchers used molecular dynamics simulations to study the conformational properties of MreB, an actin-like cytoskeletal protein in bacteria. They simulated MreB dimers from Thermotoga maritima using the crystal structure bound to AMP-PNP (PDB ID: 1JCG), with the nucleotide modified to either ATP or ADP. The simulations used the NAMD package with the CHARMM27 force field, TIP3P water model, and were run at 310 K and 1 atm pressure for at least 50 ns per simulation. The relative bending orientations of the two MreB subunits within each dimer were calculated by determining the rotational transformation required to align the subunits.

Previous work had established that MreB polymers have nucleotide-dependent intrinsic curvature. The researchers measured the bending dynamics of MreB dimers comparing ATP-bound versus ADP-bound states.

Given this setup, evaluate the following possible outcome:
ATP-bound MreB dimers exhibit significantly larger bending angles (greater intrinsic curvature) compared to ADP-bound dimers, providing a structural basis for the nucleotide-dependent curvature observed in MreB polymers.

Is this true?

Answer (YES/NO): YES